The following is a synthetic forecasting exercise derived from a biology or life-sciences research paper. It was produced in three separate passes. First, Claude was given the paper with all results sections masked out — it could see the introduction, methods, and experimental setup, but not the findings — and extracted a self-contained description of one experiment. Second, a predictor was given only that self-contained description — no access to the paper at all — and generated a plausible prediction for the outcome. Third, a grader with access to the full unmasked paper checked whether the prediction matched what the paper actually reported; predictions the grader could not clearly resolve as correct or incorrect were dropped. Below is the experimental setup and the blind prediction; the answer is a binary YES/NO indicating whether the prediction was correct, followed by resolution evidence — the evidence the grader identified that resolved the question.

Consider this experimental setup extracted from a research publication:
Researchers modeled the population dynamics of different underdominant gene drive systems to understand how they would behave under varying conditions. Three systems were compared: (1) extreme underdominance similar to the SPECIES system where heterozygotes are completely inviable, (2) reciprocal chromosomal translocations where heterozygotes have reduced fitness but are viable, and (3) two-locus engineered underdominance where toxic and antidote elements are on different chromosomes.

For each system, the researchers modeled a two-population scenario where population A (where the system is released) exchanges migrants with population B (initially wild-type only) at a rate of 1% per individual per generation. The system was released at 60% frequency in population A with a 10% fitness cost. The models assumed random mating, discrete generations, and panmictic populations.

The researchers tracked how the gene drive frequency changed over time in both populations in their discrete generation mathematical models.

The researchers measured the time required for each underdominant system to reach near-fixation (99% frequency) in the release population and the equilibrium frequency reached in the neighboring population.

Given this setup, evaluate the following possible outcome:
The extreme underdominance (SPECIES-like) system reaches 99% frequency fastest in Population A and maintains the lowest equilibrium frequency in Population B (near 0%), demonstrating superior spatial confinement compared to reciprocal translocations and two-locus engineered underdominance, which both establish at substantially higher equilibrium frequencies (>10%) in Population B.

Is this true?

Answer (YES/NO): NO